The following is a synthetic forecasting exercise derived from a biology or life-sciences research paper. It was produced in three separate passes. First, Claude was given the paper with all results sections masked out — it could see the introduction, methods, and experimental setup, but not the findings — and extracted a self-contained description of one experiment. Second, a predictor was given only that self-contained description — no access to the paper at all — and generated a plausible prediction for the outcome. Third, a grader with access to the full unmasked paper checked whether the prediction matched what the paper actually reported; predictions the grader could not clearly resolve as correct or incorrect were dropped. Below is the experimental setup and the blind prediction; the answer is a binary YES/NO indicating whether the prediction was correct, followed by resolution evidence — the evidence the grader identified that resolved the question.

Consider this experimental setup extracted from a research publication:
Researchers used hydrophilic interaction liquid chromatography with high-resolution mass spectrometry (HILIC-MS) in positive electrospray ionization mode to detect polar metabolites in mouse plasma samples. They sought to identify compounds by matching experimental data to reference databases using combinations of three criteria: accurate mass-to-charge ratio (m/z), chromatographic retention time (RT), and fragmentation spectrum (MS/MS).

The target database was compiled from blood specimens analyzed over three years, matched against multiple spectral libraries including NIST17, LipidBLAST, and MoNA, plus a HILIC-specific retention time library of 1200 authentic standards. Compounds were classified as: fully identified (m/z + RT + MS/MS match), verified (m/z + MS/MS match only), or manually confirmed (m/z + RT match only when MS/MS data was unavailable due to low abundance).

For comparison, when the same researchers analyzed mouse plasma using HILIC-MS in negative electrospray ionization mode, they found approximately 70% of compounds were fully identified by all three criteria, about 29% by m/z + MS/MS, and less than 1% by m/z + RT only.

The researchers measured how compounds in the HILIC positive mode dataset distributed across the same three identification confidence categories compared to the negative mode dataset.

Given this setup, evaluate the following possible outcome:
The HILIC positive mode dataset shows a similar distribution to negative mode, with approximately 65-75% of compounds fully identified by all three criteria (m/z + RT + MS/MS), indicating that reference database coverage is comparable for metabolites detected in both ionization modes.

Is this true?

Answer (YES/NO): NO